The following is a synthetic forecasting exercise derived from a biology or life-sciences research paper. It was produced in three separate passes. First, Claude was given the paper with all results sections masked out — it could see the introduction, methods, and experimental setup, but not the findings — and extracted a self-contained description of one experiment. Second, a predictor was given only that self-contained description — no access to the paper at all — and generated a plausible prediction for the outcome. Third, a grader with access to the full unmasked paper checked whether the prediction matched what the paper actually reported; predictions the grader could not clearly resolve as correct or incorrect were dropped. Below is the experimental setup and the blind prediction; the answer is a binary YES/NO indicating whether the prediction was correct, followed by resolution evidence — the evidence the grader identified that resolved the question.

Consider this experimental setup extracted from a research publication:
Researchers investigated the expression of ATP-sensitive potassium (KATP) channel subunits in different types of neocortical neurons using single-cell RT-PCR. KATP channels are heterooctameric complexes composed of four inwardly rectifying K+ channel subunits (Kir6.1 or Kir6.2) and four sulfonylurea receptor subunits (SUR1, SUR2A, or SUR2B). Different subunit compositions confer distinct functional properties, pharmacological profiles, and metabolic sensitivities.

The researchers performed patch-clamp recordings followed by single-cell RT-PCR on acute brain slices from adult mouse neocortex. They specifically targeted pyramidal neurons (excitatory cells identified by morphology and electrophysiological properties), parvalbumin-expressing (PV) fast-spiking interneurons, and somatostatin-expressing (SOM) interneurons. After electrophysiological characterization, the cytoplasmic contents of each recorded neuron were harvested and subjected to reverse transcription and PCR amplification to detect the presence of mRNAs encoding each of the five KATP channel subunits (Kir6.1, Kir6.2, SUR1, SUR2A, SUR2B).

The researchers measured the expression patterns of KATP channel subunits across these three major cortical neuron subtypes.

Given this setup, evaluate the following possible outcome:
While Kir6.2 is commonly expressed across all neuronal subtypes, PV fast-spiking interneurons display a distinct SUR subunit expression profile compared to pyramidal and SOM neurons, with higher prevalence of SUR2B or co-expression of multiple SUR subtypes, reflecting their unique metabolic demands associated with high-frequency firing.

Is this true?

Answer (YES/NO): NO